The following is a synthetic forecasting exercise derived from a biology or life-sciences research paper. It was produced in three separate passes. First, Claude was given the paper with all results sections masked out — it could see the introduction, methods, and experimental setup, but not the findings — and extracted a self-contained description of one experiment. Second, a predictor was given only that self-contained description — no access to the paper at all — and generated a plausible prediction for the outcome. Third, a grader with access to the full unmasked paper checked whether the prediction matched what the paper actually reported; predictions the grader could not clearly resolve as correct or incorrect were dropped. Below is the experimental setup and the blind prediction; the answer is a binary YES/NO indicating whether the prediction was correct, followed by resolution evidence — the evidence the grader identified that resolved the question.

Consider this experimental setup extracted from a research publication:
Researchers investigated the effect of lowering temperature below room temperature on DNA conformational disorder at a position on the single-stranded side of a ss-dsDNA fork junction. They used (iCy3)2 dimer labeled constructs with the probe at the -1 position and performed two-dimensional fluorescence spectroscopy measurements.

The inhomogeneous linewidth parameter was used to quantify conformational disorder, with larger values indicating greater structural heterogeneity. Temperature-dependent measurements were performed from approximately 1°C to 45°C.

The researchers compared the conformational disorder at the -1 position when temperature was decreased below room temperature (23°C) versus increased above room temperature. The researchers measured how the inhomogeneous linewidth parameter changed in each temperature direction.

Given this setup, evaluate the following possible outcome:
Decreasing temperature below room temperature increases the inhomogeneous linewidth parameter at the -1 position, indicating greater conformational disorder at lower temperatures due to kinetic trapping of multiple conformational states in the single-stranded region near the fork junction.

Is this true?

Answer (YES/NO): YES